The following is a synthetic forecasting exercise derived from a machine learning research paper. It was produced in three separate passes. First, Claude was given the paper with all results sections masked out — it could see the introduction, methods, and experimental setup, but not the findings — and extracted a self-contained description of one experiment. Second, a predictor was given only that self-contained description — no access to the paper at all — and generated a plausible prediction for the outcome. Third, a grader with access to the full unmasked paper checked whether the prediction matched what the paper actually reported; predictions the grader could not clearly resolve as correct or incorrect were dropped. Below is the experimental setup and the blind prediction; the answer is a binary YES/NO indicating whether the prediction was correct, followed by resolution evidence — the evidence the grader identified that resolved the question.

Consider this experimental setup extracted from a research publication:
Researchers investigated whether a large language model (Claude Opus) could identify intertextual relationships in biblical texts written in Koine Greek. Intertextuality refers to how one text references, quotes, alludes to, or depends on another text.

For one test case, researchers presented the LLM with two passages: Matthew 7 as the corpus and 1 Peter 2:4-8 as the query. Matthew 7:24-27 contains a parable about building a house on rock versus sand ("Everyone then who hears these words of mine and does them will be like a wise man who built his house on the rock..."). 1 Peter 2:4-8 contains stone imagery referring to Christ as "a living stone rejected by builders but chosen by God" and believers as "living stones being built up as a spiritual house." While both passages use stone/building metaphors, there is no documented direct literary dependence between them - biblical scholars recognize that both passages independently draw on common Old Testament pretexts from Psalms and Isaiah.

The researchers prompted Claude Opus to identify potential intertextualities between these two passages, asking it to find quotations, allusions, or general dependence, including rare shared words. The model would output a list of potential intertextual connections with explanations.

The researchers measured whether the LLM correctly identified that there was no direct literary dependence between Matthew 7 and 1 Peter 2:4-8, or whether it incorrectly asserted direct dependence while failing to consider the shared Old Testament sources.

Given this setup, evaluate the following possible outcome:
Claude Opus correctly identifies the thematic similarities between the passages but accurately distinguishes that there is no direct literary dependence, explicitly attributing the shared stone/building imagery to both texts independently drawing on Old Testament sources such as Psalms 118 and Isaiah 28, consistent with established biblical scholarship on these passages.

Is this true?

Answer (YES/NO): NO